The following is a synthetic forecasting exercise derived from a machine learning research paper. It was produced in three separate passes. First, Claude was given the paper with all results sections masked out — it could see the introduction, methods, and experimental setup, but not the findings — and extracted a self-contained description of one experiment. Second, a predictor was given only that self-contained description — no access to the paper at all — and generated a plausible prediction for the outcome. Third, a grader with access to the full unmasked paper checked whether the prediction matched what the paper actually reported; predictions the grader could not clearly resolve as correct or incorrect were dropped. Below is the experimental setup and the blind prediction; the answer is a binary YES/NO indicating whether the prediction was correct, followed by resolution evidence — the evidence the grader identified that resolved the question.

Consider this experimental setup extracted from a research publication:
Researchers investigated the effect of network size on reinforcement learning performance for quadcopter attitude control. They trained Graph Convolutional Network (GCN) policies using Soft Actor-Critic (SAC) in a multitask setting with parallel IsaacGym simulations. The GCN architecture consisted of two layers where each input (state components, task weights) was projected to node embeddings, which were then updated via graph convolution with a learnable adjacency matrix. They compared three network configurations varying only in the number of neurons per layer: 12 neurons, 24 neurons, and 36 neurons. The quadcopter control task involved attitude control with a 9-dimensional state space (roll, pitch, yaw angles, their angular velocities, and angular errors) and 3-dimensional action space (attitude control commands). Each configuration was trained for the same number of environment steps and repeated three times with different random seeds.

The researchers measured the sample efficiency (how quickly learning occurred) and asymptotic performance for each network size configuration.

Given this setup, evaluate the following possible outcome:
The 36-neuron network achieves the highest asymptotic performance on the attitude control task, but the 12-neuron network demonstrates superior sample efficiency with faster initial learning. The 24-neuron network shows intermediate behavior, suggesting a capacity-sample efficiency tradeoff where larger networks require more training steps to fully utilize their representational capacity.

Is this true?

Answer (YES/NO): NO